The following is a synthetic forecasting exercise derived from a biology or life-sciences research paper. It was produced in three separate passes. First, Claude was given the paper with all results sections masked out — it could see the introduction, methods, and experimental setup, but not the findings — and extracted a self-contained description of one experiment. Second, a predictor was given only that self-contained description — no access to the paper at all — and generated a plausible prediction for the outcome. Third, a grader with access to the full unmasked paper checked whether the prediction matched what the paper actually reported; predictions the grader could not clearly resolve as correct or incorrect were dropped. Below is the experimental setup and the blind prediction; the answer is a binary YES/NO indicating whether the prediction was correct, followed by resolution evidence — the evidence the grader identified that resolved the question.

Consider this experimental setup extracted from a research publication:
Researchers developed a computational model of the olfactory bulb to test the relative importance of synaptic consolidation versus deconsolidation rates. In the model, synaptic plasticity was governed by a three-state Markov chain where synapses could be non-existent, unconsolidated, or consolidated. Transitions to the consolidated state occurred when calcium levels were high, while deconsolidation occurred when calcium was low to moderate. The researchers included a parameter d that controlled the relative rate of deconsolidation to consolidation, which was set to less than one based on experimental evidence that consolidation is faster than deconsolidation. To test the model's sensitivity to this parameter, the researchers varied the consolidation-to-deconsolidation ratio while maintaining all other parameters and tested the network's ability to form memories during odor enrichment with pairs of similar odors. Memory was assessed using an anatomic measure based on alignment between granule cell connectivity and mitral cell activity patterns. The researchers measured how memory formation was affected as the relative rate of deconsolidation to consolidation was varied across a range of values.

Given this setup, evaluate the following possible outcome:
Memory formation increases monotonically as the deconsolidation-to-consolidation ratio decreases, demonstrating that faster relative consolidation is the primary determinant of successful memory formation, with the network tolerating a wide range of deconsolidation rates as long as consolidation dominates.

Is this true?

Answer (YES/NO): NO